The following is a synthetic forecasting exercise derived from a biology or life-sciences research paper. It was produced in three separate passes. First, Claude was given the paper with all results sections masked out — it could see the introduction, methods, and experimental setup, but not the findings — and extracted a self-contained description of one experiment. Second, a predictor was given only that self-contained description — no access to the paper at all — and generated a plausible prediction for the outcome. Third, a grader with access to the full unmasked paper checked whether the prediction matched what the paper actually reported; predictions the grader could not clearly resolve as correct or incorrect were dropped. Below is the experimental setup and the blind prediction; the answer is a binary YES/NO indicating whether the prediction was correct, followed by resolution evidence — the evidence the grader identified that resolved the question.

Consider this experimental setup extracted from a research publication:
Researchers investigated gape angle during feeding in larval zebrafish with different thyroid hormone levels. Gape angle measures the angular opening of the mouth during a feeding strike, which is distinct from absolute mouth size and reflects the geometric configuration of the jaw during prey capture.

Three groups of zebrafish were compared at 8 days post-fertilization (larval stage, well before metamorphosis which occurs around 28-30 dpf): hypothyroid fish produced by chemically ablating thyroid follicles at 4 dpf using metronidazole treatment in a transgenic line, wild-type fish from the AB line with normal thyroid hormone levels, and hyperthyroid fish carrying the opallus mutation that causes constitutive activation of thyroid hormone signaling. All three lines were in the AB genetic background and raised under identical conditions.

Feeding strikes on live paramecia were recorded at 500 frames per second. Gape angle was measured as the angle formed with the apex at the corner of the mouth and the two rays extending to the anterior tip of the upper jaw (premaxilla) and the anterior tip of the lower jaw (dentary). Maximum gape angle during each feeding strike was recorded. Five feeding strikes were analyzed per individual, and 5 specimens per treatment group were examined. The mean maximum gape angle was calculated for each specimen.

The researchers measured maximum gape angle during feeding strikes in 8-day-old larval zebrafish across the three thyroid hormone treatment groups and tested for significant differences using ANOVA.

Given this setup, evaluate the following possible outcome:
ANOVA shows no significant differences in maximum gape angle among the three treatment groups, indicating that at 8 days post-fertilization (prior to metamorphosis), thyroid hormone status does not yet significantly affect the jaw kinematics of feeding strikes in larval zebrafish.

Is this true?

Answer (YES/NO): NO